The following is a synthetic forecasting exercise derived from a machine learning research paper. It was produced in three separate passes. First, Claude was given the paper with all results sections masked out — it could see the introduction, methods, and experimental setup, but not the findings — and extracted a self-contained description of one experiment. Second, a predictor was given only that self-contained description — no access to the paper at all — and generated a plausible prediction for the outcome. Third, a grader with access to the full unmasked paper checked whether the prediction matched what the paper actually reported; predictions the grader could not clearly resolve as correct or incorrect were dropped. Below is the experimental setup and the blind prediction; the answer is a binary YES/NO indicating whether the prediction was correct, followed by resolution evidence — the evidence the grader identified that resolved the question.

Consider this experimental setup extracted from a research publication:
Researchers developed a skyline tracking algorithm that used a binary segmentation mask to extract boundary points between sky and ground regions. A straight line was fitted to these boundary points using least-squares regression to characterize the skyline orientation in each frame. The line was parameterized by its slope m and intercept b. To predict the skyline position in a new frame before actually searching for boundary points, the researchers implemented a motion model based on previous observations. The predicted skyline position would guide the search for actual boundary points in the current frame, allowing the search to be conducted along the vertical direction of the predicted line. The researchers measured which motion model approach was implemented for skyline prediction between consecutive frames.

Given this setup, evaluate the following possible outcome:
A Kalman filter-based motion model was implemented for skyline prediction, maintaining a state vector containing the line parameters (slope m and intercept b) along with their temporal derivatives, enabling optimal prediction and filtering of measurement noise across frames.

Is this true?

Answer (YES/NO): NO